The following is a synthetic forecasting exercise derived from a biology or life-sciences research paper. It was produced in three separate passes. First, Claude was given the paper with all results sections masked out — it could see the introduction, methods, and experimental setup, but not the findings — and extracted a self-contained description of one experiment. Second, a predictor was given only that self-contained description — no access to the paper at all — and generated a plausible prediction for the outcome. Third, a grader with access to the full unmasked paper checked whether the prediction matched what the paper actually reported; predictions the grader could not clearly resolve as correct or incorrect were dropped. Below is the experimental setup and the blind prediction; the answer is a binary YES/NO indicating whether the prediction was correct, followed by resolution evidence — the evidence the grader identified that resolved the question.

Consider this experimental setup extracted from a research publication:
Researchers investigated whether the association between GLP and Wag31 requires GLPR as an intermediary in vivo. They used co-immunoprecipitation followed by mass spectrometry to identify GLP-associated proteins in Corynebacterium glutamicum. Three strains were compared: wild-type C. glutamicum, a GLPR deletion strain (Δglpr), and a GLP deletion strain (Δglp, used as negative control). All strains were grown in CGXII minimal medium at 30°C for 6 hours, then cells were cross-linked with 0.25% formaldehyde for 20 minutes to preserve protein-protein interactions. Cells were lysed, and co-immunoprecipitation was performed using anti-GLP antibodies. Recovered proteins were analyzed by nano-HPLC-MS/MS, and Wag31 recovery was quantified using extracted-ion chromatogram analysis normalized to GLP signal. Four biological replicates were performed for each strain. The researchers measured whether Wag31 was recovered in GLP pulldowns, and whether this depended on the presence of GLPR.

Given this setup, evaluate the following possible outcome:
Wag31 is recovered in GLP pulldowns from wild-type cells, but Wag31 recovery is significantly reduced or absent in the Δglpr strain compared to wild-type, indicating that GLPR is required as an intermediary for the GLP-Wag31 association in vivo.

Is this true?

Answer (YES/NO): YES